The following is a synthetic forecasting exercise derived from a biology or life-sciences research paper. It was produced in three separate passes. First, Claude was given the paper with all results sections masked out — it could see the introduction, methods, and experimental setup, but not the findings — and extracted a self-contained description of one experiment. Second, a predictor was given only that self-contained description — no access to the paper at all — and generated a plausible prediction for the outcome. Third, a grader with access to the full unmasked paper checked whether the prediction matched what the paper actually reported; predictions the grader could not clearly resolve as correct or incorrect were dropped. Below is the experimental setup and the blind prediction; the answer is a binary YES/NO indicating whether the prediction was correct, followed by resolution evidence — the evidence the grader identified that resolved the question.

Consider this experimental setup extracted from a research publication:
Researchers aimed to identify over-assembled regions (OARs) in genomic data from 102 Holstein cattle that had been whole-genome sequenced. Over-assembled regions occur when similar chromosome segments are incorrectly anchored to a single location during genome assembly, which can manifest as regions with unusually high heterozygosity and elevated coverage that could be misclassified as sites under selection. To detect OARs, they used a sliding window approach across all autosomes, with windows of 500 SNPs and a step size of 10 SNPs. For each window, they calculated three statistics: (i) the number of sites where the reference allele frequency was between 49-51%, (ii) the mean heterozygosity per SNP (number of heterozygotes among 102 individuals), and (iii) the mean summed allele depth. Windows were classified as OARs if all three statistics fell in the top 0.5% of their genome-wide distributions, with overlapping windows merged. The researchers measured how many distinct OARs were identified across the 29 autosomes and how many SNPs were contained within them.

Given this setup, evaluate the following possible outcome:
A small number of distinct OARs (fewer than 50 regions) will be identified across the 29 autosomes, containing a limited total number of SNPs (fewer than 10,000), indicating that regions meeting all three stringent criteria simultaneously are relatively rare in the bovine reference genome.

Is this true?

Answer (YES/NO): YES